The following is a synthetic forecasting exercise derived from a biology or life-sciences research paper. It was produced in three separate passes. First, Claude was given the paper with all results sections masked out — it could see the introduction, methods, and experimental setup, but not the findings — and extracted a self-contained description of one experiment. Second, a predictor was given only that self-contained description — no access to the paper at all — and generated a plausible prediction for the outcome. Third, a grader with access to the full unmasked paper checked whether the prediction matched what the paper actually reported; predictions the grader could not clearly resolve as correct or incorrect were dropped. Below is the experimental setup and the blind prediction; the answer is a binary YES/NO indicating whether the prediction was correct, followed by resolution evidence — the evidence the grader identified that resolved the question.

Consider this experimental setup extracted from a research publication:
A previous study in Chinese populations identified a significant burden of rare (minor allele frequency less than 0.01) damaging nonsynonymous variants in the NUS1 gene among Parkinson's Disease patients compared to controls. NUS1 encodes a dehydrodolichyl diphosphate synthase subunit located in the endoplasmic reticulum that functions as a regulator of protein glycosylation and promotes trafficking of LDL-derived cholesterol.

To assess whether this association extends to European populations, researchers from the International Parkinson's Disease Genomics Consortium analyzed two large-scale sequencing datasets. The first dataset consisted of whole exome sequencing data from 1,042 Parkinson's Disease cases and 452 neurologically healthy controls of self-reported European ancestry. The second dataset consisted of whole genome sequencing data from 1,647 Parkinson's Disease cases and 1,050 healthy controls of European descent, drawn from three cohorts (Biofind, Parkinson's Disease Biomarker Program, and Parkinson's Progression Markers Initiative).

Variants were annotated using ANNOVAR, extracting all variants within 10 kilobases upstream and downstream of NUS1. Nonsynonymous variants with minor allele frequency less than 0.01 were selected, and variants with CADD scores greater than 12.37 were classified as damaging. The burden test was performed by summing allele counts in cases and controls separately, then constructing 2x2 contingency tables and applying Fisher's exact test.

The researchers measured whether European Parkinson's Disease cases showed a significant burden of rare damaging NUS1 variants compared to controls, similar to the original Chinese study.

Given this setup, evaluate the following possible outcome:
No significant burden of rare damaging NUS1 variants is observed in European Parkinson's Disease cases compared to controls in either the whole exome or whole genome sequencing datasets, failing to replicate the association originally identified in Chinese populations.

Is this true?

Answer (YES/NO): YES